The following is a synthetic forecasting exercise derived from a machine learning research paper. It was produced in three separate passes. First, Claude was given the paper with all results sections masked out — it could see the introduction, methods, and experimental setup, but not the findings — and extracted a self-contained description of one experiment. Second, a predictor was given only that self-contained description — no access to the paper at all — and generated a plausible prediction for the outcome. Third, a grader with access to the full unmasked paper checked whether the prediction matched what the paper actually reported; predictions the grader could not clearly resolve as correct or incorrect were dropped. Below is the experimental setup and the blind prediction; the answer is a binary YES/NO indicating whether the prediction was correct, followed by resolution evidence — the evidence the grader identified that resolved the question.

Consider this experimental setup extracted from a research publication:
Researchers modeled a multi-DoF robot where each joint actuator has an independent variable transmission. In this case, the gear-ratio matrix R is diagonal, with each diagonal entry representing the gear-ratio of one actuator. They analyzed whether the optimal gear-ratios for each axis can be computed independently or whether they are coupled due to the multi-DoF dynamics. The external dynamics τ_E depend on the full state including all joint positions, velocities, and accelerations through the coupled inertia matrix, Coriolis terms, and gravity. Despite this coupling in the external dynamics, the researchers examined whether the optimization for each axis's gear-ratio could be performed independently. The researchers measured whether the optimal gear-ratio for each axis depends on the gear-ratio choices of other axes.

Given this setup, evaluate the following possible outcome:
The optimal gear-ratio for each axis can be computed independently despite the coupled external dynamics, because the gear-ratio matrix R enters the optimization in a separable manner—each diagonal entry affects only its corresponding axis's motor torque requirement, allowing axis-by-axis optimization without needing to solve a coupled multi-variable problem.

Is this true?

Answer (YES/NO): YES